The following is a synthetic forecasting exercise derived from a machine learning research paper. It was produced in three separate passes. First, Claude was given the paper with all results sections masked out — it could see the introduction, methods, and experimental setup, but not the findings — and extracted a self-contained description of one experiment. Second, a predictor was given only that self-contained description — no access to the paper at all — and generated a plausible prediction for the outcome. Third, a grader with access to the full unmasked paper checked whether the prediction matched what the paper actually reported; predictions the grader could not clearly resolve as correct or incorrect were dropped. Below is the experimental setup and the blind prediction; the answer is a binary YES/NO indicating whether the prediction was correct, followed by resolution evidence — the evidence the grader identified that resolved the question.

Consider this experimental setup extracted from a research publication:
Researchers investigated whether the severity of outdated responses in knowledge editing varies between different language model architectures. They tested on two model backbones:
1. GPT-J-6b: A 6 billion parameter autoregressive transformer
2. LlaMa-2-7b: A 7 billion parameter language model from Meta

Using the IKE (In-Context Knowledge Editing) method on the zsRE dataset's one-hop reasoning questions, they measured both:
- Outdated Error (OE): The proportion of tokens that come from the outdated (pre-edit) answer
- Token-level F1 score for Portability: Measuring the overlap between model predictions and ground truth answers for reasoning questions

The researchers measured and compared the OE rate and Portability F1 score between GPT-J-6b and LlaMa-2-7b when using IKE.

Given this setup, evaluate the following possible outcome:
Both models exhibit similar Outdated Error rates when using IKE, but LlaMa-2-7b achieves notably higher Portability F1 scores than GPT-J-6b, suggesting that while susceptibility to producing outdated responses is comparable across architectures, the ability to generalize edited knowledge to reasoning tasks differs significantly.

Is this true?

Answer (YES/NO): NO